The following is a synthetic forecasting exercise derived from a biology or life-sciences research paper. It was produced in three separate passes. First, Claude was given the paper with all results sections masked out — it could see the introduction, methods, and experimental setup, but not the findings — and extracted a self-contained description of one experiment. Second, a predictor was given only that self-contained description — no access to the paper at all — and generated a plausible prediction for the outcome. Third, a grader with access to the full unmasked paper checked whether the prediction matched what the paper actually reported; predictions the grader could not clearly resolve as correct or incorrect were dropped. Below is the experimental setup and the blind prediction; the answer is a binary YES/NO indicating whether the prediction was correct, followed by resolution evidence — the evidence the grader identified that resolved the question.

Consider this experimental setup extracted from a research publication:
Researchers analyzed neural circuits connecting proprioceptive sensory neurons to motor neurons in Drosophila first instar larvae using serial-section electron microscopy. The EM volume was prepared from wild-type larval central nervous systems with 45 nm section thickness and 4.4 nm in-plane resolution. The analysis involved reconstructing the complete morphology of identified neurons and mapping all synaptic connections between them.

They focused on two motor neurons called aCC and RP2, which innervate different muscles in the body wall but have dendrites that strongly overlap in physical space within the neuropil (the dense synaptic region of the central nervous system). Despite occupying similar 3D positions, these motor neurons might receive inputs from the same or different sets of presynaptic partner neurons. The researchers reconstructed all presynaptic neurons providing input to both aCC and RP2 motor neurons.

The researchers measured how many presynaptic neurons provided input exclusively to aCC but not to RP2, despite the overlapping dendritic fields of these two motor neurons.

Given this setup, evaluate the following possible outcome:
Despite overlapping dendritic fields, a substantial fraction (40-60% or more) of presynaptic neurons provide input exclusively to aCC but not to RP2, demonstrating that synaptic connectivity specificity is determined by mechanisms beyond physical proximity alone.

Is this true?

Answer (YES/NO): NO